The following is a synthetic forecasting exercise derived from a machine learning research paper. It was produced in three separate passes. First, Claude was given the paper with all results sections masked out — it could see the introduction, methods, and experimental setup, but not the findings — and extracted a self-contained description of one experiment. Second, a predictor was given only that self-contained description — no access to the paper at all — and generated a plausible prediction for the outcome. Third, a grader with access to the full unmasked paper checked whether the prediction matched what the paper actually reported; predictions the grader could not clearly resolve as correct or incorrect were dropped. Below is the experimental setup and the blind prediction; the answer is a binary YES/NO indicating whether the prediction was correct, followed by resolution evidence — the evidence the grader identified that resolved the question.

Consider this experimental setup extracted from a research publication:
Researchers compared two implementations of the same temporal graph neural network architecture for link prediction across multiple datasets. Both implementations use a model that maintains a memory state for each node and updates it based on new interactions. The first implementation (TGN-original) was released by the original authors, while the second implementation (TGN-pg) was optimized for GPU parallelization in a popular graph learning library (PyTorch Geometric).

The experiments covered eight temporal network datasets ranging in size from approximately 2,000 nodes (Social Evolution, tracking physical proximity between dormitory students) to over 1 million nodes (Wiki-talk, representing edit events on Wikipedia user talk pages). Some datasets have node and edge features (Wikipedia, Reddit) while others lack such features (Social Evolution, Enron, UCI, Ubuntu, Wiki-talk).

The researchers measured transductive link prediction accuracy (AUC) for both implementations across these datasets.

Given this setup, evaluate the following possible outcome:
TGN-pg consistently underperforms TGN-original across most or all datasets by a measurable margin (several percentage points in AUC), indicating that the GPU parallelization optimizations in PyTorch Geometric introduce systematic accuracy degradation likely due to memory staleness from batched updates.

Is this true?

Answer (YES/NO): NO